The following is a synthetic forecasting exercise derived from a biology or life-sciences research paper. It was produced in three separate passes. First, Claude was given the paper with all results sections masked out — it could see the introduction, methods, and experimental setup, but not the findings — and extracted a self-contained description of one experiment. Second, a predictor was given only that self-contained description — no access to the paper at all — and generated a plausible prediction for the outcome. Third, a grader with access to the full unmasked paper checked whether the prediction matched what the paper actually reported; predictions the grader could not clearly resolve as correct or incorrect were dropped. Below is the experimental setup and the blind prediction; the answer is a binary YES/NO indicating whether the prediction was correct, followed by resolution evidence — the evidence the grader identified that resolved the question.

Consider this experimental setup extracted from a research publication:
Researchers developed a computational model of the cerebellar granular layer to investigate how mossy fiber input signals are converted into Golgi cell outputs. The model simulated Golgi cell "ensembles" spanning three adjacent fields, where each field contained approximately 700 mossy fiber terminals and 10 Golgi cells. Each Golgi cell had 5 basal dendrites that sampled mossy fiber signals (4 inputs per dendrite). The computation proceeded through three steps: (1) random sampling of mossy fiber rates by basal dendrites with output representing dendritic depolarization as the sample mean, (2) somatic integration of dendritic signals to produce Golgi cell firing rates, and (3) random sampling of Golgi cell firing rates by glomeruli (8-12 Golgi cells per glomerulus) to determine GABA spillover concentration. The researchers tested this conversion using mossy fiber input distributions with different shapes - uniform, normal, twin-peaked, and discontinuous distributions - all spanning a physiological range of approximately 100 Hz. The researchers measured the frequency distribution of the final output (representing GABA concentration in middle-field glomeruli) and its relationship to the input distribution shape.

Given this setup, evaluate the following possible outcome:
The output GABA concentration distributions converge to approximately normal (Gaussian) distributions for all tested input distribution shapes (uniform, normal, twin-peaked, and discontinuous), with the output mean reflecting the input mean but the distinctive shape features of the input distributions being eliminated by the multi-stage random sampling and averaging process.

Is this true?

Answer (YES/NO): YES